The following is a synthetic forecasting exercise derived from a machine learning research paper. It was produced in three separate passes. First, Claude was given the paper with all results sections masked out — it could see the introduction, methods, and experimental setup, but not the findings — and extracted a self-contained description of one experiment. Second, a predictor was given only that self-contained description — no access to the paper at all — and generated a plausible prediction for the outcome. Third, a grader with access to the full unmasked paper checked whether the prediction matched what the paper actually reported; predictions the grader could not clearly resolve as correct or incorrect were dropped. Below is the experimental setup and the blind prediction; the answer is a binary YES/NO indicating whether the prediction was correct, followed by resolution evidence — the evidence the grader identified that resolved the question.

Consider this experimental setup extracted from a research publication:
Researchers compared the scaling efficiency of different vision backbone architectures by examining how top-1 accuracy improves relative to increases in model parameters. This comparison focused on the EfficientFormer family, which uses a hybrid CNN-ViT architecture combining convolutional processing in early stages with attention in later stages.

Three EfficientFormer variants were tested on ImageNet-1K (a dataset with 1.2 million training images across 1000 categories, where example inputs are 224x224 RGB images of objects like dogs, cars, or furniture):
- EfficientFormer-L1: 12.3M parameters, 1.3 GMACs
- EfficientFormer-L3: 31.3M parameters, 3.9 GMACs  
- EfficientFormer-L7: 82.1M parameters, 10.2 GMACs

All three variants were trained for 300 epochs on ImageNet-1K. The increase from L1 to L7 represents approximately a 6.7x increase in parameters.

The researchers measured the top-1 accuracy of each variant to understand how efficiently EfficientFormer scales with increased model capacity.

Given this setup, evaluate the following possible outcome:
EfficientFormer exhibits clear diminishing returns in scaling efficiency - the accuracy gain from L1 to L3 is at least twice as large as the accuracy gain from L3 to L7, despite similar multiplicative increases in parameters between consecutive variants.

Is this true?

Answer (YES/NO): YES